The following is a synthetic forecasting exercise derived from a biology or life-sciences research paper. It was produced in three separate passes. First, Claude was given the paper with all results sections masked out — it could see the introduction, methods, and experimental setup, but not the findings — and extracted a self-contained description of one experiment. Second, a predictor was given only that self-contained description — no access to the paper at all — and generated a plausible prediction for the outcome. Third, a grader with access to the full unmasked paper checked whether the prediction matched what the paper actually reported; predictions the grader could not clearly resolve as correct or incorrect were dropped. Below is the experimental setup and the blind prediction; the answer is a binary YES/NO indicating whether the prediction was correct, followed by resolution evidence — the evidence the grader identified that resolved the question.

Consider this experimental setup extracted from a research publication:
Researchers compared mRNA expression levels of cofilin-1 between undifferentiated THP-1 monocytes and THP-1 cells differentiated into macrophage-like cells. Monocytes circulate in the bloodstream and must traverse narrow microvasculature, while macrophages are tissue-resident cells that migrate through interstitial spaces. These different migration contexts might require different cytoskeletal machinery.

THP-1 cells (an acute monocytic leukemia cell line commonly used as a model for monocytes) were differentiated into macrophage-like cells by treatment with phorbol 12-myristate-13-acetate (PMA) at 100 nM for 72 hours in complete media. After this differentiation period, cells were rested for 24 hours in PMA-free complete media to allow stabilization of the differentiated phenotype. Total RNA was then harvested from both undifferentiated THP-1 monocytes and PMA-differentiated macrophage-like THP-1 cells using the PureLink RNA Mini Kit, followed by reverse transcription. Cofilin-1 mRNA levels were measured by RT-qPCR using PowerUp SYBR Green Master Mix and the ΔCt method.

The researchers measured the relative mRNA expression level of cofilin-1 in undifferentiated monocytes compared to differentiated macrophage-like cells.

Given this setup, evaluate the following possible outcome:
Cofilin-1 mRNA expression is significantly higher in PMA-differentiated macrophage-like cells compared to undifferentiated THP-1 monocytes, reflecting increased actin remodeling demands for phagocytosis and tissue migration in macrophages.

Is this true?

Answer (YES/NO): YES